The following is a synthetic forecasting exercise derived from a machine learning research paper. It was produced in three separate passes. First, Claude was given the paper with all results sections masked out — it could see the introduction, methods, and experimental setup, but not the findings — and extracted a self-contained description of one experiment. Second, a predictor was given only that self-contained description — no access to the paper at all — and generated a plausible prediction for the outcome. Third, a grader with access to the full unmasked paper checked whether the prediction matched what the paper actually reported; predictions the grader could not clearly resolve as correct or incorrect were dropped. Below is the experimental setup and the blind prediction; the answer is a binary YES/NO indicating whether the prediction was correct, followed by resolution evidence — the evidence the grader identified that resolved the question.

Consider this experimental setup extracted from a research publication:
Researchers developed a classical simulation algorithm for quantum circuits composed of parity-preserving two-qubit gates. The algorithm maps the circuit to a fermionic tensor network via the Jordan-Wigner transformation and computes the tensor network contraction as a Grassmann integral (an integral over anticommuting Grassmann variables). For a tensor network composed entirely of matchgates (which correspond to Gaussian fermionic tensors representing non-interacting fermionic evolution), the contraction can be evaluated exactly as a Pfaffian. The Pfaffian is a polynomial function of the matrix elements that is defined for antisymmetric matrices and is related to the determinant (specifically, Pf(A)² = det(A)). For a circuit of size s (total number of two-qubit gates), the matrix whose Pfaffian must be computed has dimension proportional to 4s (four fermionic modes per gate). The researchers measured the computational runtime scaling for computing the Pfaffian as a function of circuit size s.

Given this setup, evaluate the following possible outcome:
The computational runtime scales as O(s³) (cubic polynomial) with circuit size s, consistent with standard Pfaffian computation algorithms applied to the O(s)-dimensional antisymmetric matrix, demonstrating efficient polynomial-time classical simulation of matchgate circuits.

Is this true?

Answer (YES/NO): YES